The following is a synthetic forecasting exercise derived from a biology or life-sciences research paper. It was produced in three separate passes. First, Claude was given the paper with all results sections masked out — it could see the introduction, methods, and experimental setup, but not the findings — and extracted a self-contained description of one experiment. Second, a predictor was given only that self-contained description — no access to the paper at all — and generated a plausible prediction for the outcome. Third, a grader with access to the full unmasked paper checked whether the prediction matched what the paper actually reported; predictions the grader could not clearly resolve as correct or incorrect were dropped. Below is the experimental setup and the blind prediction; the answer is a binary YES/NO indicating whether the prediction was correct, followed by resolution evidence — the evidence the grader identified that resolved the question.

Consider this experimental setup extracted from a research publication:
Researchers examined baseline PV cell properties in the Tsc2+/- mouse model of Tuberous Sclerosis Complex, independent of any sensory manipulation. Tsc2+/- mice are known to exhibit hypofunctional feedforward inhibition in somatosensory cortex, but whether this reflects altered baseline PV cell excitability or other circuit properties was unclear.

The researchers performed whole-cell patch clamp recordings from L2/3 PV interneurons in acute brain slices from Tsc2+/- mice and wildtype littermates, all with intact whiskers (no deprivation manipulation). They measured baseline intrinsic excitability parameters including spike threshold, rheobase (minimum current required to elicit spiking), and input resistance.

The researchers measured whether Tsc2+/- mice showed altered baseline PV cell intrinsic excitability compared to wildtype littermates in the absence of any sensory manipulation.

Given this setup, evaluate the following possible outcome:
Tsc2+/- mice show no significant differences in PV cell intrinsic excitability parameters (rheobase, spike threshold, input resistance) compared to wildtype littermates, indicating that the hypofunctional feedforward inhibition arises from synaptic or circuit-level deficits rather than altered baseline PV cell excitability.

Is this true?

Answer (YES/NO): NO